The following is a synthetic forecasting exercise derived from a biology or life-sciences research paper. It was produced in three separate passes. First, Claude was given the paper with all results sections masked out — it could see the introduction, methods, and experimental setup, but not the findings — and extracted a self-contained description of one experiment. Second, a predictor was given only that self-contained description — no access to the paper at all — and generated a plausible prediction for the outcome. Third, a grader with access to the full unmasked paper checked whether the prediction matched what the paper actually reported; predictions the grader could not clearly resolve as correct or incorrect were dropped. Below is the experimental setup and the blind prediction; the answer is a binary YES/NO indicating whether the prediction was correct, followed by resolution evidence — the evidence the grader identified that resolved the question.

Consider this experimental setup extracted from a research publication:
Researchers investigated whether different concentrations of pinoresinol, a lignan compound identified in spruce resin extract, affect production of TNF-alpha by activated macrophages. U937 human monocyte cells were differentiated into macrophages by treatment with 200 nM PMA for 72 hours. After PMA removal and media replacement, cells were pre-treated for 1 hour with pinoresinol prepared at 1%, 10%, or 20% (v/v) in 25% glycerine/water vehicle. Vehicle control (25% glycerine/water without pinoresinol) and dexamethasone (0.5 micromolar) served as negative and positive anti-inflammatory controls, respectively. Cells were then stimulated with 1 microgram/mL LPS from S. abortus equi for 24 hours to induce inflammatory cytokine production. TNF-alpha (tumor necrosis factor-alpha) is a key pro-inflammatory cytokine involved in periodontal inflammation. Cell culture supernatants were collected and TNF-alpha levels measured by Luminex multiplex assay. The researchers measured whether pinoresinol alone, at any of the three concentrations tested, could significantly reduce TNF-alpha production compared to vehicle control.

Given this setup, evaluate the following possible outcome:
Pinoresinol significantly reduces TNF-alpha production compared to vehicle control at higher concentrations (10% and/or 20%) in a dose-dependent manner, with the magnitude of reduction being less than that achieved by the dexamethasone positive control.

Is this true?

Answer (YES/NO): NO